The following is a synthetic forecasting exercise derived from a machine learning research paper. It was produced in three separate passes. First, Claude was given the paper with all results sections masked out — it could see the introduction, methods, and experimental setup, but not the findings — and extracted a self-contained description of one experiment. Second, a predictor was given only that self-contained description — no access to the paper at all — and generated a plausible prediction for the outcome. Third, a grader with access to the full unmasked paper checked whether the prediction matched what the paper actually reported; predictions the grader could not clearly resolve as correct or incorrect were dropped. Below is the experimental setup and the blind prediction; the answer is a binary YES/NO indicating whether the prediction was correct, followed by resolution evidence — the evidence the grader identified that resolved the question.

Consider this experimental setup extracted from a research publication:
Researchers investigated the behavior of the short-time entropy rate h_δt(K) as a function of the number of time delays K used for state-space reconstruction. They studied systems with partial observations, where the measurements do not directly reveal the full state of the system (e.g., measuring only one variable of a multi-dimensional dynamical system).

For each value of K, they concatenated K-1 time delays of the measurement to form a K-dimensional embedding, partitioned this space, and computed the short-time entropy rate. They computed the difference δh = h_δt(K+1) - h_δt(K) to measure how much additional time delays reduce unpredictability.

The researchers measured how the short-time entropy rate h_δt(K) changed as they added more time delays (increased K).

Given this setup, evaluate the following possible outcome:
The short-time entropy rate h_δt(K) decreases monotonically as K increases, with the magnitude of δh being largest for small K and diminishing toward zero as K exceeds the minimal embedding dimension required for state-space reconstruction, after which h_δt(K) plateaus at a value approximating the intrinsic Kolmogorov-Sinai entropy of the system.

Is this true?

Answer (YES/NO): NO